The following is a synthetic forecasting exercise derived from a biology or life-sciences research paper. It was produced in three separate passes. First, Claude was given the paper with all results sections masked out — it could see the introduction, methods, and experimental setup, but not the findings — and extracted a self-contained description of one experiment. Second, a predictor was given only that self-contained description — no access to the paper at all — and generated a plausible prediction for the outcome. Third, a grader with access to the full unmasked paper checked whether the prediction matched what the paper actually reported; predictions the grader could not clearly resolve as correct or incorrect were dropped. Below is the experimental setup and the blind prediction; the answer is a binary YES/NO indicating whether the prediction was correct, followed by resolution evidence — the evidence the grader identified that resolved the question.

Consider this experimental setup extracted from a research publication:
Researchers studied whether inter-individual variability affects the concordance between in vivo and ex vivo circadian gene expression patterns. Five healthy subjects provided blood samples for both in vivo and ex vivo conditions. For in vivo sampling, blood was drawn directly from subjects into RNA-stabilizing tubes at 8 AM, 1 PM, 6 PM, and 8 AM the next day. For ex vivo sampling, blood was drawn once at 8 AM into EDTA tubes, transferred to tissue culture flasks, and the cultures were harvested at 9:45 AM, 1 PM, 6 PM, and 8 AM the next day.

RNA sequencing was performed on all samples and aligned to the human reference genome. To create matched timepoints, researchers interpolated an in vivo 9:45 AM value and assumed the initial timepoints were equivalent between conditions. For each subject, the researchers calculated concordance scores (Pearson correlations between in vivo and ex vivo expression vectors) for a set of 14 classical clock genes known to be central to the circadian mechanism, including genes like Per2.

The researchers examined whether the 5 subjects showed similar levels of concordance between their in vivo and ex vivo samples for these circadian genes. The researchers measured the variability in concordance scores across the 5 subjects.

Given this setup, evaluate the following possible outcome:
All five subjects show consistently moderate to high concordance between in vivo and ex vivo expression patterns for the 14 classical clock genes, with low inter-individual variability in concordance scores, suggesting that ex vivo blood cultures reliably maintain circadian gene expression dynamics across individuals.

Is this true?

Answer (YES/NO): NO